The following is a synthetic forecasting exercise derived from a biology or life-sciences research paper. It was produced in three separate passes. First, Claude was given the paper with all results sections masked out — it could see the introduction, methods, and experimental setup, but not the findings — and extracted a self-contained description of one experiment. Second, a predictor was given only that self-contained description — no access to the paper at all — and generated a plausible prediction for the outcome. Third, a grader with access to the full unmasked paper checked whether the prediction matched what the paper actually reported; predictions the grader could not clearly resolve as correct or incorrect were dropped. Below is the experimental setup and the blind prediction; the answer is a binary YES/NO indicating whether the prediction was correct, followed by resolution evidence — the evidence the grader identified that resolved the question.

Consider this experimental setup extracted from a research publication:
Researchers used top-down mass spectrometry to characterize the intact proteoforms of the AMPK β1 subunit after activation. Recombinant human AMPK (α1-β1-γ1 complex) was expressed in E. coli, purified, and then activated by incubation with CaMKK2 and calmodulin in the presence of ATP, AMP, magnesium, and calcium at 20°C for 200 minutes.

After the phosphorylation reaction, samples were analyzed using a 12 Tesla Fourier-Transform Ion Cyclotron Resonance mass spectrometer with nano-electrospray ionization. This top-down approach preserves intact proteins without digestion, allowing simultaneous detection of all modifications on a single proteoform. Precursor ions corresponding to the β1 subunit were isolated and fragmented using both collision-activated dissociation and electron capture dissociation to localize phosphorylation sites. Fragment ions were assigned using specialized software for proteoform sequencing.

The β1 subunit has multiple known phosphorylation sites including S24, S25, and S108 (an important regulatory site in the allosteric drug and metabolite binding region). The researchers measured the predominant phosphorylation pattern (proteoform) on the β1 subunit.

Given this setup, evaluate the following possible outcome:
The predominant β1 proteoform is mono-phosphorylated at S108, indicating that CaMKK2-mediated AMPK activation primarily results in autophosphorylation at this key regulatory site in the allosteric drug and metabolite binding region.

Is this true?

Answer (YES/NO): NO